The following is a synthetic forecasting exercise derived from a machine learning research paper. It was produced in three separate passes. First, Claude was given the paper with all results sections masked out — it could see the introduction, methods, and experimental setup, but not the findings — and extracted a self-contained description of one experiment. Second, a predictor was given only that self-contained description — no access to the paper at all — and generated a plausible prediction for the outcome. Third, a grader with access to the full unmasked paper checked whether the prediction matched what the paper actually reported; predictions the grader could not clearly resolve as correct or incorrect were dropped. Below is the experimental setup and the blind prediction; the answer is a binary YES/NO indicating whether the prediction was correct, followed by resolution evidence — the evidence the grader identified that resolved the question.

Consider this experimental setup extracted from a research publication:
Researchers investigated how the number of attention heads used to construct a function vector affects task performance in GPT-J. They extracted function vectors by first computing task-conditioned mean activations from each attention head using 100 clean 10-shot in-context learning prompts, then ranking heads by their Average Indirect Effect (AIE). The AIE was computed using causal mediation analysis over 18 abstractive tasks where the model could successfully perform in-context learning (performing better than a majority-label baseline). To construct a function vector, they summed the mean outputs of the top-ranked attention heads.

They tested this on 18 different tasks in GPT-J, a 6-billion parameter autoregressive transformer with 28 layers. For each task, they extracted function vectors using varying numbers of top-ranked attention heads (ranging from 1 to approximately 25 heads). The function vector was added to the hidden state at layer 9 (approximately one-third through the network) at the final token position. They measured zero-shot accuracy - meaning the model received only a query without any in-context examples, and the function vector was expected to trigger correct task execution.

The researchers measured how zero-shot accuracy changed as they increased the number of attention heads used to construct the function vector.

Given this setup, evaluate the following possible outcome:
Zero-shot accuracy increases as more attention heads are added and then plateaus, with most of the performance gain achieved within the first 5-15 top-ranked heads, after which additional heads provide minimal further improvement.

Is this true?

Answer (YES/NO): YES